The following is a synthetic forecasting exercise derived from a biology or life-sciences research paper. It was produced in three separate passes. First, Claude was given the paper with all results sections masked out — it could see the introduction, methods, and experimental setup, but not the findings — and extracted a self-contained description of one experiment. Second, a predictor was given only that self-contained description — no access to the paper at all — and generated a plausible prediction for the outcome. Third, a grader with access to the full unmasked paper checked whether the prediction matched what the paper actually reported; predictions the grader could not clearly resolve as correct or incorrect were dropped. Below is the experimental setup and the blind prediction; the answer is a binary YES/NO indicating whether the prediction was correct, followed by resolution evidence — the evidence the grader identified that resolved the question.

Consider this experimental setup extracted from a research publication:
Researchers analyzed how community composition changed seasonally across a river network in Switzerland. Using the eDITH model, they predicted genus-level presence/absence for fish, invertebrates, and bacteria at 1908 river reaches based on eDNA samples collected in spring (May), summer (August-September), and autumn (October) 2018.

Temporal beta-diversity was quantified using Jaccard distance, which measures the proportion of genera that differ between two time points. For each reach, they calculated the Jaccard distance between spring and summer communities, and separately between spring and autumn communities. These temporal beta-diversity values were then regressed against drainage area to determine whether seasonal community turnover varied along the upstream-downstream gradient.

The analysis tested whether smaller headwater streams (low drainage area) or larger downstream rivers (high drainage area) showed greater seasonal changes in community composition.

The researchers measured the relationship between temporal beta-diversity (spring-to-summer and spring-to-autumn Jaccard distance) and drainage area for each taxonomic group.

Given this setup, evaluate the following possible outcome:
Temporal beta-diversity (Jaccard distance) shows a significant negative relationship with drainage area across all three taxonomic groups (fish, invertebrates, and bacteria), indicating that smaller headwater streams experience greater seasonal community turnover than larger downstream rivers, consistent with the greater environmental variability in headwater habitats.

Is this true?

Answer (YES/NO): NO